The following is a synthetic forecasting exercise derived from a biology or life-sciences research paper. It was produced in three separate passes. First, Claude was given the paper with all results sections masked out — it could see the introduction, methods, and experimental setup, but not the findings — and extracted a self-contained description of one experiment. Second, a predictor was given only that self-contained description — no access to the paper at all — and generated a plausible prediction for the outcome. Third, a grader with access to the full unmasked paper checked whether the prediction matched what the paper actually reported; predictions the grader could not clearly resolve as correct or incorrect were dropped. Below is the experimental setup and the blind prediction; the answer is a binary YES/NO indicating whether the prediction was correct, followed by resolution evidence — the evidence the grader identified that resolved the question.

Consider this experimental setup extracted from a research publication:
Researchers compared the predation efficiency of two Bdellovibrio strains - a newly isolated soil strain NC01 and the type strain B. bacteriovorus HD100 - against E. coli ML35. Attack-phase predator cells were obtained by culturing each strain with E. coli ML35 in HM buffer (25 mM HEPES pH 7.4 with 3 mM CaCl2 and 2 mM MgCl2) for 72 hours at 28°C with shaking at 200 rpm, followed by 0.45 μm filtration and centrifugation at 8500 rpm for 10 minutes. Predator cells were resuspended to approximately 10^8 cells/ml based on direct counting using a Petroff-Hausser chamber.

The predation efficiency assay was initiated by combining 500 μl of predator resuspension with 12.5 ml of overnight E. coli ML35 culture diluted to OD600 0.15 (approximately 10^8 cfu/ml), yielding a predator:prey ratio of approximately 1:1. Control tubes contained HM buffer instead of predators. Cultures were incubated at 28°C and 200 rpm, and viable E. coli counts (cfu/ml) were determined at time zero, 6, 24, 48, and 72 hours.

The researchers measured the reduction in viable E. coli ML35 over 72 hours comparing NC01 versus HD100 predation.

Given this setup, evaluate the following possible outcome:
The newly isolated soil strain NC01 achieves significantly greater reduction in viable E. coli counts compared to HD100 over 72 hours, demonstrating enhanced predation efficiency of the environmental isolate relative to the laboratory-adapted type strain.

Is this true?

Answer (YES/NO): NO